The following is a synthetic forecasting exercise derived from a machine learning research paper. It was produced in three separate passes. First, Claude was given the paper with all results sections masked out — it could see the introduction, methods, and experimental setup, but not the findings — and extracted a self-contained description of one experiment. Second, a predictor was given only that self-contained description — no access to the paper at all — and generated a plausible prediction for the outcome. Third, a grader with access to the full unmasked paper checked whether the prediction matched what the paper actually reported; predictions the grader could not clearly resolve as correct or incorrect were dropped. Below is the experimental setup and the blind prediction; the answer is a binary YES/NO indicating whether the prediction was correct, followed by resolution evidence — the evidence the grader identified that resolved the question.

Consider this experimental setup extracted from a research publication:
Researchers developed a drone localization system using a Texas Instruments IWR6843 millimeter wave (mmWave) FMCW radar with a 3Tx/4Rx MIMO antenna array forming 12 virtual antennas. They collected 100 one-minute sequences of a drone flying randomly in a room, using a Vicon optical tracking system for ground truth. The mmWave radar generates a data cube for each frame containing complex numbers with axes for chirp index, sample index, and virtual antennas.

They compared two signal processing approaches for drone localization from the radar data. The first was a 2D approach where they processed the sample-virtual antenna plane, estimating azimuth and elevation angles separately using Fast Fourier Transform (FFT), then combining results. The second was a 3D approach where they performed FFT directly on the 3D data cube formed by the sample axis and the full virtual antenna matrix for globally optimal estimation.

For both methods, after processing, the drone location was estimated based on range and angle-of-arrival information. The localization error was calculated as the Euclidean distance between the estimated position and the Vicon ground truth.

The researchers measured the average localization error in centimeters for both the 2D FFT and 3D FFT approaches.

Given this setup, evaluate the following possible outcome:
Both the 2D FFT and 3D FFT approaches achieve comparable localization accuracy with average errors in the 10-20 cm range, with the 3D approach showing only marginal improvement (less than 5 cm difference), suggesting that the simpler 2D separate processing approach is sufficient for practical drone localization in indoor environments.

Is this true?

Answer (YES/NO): NO